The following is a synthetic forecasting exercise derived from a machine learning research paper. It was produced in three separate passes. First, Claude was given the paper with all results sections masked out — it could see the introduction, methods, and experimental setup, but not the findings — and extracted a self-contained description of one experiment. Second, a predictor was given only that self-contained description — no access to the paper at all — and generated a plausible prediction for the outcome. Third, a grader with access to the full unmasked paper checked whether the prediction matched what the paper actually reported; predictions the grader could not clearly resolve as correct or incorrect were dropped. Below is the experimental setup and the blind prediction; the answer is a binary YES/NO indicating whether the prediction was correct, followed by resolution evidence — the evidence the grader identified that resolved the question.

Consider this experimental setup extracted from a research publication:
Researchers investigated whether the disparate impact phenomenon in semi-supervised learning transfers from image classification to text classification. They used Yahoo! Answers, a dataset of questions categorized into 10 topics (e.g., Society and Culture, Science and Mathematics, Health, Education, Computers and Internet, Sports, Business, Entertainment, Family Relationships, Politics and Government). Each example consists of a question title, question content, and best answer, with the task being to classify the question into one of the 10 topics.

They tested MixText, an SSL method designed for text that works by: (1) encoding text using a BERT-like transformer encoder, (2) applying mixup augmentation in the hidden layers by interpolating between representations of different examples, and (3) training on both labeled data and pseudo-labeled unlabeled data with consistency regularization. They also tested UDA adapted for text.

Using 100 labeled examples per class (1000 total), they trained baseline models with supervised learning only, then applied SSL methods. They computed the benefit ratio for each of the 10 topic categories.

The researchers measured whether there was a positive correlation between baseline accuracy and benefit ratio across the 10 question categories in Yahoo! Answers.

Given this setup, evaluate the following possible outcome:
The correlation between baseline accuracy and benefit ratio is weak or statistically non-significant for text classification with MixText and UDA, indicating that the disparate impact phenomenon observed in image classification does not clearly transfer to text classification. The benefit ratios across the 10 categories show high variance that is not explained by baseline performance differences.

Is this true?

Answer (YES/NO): NO